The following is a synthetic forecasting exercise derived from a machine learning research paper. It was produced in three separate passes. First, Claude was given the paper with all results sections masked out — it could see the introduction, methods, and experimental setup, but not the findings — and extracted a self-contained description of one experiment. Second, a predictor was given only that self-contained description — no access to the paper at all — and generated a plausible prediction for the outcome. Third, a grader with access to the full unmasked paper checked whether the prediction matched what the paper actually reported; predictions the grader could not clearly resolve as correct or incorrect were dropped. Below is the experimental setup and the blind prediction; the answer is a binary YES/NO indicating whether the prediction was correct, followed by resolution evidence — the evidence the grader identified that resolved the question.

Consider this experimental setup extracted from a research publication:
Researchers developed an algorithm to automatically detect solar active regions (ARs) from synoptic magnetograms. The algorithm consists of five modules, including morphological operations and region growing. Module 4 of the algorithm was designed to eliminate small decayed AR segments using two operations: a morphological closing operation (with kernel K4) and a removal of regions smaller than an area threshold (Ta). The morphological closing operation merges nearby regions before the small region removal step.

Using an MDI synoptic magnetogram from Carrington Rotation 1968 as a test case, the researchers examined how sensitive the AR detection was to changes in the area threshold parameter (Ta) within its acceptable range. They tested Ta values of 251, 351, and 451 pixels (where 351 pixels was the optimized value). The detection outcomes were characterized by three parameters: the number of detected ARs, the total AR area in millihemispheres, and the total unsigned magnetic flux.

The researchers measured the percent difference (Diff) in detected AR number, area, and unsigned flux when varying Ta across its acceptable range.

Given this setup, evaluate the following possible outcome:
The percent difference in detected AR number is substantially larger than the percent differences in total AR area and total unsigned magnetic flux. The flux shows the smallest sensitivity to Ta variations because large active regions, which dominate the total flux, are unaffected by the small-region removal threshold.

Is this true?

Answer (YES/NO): NO